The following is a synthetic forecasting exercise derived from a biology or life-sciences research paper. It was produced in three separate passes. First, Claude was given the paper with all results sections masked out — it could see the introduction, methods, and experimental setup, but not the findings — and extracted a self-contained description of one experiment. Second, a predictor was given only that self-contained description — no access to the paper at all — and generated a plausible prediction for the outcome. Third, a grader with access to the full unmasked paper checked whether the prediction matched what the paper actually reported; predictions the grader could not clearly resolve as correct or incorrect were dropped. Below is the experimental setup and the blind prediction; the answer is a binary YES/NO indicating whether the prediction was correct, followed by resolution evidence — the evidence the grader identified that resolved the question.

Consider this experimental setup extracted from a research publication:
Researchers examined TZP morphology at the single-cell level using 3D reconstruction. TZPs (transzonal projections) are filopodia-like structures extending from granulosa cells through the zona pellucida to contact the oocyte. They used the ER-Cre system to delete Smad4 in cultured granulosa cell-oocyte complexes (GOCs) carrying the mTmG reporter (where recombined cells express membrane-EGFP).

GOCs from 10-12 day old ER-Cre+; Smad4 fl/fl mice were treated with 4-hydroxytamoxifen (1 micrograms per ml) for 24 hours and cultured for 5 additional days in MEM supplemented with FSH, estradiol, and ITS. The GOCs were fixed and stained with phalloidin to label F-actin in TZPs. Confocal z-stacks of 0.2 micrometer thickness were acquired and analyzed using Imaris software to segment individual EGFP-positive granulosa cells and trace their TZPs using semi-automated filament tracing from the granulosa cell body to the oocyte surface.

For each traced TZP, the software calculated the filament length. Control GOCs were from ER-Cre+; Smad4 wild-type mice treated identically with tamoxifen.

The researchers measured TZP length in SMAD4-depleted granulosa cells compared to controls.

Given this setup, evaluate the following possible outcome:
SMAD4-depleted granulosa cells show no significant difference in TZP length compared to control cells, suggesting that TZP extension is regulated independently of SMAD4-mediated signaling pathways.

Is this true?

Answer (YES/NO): NO